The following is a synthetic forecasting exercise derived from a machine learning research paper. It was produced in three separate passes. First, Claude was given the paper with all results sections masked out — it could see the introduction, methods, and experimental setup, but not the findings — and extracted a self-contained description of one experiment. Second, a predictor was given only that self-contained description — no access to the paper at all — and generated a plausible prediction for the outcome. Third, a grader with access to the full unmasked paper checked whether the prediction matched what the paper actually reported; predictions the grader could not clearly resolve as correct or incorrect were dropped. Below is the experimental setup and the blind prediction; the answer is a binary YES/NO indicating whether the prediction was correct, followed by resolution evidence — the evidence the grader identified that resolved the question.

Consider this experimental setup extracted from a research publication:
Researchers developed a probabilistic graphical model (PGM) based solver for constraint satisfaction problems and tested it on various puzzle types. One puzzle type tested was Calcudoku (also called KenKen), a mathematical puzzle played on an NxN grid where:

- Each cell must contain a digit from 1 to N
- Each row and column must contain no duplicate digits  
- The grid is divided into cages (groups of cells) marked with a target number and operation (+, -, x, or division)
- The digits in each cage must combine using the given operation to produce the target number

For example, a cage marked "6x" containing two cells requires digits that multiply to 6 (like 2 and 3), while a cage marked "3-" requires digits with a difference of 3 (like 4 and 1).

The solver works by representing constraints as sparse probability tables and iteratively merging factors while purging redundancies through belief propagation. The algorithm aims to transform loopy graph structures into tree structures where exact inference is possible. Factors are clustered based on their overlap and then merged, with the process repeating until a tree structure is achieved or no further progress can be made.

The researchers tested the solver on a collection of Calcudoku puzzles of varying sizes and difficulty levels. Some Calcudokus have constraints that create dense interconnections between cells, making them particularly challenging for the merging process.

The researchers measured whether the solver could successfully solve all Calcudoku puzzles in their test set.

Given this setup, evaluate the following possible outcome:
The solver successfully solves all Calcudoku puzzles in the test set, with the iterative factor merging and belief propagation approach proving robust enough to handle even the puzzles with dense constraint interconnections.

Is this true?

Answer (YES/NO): NO